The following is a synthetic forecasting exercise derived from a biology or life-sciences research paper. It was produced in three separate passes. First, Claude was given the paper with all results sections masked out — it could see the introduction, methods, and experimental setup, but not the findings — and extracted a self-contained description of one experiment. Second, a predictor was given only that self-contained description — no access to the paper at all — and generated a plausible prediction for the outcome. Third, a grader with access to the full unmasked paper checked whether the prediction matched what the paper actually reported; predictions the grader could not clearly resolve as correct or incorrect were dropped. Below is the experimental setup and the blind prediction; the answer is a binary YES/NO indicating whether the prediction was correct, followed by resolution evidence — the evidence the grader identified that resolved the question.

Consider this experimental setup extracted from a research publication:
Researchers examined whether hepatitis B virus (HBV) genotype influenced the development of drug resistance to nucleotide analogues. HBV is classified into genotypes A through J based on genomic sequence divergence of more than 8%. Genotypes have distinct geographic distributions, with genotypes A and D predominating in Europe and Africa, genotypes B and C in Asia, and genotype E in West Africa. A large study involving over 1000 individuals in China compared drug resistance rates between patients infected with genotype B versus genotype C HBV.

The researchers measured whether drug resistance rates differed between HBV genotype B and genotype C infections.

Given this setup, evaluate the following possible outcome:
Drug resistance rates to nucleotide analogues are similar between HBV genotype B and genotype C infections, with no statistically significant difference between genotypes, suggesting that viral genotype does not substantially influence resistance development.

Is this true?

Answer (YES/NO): YES